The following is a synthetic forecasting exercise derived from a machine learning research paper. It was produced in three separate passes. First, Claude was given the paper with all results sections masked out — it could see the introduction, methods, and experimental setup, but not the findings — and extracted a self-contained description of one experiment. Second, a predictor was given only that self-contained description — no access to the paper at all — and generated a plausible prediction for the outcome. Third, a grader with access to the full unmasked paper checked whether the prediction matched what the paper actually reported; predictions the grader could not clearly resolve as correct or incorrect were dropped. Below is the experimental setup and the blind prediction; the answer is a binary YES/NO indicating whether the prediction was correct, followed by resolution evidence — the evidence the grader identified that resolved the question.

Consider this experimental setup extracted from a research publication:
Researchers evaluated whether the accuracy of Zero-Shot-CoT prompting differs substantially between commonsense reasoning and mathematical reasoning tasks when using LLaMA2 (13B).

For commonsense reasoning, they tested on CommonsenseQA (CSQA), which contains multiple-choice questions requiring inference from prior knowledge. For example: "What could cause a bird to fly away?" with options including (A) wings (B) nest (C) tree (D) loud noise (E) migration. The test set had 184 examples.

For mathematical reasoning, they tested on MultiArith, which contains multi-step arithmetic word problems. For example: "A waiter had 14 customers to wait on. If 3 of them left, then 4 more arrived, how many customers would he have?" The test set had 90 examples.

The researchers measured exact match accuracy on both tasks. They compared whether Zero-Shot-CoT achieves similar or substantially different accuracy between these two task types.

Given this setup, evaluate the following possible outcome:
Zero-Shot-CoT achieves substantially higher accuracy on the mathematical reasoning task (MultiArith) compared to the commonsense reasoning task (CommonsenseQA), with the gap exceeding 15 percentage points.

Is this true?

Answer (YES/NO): YES